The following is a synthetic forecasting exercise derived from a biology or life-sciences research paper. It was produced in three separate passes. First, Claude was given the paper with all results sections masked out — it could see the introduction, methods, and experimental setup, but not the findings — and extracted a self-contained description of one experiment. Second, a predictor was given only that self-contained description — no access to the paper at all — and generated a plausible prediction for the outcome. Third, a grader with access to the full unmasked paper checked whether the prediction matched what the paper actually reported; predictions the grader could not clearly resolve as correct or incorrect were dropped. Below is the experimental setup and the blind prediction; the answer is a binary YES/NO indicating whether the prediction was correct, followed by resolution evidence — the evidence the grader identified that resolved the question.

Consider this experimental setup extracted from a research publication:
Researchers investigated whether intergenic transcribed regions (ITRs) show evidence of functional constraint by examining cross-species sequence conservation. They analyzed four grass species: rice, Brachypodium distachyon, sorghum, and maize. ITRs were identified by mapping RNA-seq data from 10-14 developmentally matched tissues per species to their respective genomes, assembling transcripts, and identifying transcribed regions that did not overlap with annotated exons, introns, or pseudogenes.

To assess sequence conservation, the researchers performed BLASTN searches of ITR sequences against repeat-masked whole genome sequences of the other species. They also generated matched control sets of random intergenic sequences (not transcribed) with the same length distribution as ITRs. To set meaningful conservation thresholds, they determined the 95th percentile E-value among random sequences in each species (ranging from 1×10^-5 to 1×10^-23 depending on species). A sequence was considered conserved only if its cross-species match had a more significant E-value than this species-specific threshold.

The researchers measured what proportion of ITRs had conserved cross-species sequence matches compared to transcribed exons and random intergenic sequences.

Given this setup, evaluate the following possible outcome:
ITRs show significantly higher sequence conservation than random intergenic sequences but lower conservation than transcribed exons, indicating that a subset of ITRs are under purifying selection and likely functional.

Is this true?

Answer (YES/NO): YES